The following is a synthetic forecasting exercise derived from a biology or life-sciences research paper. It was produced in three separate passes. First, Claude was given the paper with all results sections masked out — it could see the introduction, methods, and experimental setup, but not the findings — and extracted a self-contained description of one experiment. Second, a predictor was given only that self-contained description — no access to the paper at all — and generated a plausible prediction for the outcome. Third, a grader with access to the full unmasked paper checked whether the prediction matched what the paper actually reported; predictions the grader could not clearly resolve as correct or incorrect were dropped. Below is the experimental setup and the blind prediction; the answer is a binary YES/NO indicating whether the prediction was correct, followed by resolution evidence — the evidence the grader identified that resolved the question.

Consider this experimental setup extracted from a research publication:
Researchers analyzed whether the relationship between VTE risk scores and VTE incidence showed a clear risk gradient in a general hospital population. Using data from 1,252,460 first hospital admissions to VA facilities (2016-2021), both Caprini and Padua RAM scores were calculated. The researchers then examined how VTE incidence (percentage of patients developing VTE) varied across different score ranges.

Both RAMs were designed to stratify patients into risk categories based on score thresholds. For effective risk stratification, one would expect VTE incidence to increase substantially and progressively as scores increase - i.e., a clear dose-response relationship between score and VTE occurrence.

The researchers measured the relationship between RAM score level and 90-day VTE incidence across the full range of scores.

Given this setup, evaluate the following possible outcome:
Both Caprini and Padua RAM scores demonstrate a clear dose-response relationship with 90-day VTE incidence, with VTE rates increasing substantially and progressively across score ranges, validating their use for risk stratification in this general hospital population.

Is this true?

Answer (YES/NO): NO